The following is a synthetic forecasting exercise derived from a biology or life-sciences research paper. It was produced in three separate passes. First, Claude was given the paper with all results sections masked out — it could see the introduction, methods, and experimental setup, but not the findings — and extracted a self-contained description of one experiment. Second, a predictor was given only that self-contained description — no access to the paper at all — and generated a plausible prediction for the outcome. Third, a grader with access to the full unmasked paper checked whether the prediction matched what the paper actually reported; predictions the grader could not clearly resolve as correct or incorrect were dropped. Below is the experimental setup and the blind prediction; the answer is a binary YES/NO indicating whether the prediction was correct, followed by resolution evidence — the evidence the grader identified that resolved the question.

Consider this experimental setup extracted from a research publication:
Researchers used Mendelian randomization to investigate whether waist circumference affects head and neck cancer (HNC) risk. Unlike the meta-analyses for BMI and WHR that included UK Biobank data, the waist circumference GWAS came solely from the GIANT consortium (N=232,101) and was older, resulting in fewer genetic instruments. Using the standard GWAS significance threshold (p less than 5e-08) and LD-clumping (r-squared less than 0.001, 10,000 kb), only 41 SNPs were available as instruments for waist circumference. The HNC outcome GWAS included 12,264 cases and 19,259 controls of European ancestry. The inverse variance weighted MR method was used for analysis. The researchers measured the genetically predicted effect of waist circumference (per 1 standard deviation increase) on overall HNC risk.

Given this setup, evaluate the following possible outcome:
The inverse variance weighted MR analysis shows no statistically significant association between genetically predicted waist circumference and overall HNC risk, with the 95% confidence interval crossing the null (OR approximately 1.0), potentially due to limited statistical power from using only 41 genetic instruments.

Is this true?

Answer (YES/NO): NO